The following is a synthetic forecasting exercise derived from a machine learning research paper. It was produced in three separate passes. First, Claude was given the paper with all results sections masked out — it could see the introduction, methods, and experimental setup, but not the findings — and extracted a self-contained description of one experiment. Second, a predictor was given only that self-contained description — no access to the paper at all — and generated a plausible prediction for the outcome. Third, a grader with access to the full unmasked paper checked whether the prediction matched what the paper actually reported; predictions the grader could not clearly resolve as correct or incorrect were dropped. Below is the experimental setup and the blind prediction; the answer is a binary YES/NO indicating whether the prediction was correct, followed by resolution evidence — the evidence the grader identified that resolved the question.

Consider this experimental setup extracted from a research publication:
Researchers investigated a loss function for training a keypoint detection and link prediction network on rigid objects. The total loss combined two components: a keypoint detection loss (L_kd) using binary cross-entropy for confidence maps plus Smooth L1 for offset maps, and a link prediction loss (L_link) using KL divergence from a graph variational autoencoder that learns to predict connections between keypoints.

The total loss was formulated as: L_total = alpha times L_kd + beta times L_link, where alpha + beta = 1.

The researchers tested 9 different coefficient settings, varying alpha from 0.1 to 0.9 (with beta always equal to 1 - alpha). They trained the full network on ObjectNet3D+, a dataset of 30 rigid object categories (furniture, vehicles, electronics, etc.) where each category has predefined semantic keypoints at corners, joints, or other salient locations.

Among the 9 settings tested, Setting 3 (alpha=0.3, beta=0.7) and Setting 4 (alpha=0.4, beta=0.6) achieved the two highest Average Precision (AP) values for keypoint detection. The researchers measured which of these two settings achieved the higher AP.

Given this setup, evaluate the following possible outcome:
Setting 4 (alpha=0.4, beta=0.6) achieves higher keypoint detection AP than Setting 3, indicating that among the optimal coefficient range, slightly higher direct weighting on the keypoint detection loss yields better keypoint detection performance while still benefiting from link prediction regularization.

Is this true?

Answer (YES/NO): NO